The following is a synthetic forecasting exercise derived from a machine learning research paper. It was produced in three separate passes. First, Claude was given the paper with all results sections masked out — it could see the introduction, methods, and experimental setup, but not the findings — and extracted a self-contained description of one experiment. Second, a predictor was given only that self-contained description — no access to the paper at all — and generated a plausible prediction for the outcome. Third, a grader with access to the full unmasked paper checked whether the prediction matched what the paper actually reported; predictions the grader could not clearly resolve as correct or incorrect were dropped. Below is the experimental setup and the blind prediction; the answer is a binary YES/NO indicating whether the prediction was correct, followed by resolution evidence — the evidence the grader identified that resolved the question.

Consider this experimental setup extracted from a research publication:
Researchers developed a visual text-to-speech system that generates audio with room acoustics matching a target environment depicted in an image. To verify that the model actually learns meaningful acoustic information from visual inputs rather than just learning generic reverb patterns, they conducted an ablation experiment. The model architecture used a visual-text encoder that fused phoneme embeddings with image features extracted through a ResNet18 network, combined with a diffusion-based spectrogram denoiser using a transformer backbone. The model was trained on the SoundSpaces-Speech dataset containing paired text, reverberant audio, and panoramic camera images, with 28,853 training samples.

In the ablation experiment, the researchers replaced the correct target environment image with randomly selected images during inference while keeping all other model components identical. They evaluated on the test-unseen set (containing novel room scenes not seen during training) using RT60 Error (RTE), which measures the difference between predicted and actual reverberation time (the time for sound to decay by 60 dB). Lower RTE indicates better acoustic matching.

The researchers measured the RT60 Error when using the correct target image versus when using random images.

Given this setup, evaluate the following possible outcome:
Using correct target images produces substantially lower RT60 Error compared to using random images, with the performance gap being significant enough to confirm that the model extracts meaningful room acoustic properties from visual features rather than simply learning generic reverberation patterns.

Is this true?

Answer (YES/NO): YES